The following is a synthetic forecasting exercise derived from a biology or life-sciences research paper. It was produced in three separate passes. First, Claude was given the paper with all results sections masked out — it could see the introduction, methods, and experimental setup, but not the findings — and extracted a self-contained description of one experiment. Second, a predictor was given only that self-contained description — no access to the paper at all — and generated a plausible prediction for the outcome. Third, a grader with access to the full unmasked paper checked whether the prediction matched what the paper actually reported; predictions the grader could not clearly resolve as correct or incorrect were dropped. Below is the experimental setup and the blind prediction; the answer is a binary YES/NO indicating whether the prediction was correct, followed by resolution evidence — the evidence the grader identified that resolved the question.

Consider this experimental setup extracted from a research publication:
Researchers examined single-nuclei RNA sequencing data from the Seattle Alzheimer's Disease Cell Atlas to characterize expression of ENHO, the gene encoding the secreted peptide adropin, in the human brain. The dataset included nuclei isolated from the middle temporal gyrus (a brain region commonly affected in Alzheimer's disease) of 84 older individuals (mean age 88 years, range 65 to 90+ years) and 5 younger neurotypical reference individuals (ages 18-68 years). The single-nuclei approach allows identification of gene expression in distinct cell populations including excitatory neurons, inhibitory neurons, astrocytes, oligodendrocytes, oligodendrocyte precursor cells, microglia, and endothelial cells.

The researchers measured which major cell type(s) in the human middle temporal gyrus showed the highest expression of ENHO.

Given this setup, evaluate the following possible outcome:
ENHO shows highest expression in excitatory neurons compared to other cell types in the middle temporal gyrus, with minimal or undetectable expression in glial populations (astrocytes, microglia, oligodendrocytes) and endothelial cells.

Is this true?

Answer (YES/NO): NO